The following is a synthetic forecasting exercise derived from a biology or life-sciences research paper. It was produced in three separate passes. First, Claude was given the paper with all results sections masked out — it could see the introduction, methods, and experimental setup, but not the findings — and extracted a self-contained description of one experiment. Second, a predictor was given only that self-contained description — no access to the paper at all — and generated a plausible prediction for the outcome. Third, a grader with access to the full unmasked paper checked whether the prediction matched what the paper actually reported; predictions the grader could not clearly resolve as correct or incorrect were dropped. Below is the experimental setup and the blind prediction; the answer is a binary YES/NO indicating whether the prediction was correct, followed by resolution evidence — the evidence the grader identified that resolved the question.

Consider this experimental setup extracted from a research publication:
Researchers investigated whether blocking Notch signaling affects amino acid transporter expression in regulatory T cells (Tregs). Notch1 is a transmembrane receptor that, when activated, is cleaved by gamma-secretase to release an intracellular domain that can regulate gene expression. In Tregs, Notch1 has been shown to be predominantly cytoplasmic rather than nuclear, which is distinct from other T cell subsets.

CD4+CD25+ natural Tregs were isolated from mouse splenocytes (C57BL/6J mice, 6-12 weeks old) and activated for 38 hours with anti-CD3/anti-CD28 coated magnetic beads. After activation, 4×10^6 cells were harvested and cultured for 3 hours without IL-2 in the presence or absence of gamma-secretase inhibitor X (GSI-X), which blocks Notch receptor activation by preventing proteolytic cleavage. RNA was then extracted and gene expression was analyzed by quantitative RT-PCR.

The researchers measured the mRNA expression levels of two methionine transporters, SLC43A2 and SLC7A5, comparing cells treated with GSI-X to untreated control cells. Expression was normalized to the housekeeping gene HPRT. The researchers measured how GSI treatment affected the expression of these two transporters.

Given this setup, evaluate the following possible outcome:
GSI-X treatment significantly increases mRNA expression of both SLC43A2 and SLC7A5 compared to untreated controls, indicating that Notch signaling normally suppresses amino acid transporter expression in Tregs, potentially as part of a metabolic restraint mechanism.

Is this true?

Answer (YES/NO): NO